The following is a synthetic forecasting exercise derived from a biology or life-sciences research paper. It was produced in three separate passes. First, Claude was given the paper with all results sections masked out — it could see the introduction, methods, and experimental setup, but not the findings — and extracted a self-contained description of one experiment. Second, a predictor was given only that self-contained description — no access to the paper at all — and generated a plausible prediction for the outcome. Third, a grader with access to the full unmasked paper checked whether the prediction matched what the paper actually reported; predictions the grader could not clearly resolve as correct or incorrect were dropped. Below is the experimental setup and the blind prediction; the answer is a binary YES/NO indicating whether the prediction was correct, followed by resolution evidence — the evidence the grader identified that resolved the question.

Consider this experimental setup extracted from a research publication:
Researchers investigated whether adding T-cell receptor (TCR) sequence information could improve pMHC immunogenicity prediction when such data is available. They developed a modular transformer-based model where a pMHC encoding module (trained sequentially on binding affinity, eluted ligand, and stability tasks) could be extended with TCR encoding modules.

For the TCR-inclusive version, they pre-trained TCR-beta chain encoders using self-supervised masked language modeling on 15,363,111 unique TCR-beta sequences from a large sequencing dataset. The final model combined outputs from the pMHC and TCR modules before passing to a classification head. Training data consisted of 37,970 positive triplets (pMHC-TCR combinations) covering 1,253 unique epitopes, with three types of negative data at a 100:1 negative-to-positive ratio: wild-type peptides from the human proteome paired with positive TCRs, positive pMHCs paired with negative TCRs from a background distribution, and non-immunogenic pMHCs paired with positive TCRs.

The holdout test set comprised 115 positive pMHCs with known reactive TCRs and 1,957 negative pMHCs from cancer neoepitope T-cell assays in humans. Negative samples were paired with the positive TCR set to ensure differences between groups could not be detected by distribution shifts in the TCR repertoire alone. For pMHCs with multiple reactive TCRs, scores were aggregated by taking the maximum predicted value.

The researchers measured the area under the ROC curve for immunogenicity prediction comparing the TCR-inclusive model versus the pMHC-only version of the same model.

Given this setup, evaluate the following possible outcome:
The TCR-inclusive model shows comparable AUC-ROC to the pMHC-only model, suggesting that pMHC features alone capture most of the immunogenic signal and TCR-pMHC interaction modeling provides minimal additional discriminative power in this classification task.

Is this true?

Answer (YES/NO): NO